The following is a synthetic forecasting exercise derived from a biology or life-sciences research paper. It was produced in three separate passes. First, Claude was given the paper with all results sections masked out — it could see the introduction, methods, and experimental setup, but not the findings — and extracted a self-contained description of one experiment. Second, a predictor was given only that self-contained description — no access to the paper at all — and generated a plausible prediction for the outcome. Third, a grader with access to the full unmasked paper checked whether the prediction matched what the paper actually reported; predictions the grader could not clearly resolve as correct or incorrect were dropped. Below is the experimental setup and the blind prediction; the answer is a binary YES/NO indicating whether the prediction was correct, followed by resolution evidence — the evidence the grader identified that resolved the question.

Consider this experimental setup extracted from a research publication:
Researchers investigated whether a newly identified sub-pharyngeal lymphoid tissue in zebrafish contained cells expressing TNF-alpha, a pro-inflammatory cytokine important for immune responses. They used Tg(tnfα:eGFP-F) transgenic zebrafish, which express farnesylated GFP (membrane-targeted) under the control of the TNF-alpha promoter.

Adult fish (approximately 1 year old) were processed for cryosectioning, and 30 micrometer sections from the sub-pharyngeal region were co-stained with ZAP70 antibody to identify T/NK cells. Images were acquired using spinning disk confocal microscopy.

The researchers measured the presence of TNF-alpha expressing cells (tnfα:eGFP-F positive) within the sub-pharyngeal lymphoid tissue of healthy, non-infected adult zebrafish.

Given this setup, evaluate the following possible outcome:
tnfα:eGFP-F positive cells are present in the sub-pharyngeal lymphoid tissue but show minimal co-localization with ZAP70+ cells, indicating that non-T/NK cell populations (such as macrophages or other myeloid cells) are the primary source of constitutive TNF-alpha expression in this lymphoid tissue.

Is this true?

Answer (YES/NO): NO